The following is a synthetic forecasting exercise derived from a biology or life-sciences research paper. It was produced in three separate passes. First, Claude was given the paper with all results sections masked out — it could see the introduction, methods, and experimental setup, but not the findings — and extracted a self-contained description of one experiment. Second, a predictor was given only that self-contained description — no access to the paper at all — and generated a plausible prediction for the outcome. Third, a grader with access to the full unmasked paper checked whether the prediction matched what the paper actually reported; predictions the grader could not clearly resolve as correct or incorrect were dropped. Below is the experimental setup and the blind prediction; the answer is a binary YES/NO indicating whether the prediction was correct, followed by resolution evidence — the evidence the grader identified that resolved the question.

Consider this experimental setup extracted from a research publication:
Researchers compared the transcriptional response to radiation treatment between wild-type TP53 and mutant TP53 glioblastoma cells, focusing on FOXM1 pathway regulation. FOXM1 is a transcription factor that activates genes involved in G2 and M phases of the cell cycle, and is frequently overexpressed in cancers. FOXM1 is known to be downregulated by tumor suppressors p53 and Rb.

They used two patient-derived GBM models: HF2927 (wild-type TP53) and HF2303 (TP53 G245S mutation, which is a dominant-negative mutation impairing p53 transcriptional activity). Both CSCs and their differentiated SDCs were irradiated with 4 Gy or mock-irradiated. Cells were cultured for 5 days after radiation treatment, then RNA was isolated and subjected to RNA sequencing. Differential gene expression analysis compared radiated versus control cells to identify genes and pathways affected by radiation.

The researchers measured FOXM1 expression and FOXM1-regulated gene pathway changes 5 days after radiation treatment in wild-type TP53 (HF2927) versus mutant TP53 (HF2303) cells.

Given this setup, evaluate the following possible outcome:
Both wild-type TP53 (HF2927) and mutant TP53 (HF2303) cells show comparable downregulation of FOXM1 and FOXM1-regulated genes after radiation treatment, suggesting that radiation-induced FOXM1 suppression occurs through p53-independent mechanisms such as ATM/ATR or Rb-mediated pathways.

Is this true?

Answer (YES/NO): NO